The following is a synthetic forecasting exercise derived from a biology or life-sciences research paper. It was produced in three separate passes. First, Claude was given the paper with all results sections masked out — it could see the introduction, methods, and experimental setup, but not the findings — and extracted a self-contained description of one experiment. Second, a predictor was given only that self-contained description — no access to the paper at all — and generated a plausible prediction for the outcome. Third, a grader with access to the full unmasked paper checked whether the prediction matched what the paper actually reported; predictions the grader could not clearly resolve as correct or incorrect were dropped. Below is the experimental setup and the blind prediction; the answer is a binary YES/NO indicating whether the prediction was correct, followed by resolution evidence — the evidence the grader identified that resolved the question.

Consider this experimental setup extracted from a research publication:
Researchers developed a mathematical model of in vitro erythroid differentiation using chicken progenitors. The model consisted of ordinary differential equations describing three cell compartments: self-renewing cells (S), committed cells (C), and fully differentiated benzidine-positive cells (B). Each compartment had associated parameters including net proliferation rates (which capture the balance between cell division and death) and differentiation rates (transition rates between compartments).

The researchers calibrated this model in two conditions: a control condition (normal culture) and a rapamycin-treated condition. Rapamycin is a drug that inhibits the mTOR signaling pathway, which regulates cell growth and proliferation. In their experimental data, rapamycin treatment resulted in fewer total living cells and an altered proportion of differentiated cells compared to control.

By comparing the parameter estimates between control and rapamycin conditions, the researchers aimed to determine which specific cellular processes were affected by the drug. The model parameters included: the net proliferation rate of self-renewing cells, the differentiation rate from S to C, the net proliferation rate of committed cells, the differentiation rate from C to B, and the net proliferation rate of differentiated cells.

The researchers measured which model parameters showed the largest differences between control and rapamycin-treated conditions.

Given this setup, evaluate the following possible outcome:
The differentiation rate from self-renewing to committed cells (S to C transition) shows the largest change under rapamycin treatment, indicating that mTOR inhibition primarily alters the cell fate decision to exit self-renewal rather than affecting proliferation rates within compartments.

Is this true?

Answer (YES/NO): NO